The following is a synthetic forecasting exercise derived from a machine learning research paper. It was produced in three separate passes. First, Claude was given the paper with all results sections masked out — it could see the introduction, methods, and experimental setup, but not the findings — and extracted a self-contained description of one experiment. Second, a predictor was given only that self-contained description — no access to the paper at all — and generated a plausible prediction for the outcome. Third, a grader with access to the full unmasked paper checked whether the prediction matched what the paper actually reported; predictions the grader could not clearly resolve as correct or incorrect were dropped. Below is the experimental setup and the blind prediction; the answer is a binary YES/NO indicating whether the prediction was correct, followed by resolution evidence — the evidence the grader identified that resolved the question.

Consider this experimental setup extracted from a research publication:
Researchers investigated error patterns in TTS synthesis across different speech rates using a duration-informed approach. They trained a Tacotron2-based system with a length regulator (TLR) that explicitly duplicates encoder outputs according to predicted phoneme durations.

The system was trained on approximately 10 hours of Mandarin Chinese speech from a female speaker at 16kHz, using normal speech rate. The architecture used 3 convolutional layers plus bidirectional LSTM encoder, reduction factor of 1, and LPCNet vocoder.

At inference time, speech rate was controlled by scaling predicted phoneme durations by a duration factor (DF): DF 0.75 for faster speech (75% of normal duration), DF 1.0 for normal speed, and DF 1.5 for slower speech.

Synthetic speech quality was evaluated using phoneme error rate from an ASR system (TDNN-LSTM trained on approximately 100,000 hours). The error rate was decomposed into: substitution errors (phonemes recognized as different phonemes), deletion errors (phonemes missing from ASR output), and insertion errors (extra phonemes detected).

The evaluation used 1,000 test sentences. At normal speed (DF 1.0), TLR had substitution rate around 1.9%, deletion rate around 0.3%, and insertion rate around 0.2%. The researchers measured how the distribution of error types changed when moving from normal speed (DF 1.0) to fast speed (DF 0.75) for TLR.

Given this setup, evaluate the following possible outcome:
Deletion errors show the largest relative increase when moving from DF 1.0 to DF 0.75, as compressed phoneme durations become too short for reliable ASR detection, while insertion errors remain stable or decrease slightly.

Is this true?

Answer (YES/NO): NO